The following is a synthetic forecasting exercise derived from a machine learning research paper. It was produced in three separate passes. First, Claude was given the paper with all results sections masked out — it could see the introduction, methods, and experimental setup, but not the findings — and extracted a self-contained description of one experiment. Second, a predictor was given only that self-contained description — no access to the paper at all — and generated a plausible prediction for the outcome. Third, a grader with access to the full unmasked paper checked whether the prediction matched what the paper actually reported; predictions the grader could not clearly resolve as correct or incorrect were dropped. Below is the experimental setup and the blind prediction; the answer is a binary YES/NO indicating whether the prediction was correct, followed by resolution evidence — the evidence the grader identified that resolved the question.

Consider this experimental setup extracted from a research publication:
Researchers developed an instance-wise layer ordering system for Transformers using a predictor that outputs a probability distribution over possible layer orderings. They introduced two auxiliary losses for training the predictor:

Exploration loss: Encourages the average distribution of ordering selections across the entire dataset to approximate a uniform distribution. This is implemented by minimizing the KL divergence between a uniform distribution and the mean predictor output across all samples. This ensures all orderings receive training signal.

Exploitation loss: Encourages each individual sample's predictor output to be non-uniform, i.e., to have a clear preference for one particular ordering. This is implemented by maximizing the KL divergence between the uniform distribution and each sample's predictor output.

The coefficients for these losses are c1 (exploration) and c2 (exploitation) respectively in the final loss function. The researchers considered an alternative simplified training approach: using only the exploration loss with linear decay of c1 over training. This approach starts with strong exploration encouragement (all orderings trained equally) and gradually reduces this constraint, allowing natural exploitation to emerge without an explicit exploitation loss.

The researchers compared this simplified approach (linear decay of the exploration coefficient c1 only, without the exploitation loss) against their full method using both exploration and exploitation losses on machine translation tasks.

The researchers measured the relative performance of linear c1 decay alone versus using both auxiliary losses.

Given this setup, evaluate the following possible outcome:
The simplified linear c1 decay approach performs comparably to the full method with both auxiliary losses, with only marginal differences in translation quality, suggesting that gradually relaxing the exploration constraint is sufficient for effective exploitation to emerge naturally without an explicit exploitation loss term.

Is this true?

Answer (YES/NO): NO